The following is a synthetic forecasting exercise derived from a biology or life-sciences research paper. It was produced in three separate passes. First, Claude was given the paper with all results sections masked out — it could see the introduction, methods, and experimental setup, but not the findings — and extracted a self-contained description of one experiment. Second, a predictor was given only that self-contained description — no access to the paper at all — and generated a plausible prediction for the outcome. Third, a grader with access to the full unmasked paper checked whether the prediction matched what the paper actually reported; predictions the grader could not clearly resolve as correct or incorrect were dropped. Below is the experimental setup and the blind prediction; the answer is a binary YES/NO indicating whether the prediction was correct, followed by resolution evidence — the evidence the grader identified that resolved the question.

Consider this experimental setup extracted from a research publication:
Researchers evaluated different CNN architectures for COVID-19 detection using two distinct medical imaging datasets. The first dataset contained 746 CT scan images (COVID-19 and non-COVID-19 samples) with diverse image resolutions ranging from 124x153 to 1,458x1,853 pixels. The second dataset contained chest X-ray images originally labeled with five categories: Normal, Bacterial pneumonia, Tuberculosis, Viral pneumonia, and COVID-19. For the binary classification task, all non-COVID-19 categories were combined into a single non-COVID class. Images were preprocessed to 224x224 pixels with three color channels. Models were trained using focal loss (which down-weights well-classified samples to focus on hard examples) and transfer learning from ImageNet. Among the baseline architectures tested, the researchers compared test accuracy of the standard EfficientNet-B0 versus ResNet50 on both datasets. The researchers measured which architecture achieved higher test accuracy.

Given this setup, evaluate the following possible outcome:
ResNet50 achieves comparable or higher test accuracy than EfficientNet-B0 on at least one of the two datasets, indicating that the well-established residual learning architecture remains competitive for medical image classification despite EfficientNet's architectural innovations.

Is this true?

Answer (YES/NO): YES